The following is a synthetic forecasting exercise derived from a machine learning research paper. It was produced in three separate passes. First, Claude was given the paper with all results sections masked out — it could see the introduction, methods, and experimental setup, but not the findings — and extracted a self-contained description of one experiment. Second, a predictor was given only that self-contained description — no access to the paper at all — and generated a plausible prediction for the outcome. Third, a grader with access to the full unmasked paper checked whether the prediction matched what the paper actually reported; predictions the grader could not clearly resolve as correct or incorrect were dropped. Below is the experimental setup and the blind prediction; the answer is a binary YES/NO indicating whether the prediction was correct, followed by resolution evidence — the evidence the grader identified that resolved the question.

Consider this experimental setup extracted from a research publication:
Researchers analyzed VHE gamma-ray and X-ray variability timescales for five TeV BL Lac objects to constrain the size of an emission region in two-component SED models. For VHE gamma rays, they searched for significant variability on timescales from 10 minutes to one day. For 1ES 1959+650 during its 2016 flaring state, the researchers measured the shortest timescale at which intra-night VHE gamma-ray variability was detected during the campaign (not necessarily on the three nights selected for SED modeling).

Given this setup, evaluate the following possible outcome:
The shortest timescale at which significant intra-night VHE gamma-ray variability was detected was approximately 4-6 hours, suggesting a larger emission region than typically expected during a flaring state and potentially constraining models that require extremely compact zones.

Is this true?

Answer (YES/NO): NO